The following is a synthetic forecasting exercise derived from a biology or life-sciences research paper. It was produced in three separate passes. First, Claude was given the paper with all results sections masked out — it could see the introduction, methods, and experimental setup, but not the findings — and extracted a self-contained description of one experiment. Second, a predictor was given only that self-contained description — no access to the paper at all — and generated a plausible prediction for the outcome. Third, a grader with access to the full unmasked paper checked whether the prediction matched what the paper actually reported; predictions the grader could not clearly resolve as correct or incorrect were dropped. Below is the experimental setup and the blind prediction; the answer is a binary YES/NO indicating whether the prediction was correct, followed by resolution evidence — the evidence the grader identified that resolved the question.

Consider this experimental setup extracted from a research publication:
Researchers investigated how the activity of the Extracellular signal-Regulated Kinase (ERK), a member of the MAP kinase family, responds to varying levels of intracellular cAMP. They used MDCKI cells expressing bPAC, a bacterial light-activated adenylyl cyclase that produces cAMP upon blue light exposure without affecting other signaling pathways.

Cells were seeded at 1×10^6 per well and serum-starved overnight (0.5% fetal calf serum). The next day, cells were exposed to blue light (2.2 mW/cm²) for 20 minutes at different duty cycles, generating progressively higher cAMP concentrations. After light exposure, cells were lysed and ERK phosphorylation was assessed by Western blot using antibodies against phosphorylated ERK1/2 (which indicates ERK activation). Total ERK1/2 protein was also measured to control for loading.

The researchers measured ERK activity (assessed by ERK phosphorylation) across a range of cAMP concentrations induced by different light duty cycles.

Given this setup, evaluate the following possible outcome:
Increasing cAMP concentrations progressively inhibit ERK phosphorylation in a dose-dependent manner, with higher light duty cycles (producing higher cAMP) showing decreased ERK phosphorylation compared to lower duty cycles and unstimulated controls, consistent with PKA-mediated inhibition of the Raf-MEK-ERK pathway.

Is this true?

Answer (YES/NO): NO